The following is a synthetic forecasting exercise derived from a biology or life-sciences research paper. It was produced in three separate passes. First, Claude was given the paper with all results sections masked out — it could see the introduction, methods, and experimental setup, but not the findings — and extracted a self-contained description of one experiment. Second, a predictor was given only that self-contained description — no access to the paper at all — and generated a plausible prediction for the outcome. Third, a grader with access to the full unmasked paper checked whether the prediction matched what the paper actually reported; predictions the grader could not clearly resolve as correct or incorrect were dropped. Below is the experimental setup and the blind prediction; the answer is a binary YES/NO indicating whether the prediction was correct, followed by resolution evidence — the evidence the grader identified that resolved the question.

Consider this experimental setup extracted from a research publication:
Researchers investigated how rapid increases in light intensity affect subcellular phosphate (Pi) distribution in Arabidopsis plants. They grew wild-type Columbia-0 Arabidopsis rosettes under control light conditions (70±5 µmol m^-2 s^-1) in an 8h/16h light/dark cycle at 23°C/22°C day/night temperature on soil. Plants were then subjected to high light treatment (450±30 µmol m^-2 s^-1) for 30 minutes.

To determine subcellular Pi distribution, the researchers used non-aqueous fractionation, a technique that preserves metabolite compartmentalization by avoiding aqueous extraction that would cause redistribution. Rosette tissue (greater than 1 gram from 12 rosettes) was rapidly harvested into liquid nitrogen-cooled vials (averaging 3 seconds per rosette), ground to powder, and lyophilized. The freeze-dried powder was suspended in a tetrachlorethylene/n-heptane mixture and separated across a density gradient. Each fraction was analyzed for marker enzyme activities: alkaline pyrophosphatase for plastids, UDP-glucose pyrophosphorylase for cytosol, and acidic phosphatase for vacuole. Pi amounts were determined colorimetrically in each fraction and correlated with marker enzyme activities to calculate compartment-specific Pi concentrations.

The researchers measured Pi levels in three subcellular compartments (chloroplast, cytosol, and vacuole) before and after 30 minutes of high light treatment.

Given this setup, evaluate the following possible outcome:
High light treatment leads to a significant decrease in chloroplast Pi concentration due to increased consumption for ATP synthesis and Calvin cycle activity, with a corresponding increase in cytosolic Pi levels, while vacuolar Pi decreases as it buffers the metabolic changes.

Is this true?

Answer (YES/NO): NO